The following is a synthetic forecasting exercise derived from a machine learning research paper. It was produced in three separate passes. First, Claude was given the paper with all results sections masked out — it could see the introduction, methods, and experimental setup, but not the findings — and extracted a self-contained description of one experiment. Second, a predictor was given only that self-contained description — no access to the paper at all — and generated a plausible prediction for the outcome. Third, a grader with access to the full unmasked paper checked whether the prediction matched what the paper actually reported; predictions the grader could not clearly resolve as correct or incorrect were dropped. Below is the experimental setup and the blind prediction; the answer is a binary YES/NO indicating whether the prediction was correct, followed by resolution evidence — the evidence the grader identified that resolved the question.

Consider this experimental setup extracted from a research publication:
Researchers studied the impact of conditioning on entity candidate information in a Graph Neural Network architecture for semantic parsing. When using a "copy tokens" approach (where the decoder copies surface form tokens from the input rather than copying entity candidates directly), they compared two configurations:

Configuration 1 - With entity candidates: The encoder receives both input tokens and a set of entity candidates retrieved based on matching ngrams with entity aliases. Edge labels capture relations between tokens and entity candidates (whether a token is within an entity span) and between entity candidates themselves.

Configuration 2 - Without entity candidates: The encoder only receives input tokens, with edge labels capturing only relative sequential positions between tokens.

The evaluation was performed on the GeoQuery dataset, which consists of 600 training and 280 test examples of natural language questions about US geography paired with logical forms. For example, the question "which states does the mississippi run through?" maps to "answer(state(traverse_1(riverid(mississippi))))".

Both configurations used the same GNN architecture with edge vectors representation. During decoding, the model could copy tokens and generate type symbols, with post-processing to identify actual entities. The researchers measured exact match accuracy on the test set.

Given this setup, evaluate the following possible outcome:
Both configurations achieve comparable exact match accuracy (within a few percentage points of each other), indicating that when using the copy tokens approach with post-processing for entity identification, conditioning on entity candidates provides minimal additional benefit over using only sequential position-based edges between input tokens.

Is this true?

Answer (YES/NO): NO